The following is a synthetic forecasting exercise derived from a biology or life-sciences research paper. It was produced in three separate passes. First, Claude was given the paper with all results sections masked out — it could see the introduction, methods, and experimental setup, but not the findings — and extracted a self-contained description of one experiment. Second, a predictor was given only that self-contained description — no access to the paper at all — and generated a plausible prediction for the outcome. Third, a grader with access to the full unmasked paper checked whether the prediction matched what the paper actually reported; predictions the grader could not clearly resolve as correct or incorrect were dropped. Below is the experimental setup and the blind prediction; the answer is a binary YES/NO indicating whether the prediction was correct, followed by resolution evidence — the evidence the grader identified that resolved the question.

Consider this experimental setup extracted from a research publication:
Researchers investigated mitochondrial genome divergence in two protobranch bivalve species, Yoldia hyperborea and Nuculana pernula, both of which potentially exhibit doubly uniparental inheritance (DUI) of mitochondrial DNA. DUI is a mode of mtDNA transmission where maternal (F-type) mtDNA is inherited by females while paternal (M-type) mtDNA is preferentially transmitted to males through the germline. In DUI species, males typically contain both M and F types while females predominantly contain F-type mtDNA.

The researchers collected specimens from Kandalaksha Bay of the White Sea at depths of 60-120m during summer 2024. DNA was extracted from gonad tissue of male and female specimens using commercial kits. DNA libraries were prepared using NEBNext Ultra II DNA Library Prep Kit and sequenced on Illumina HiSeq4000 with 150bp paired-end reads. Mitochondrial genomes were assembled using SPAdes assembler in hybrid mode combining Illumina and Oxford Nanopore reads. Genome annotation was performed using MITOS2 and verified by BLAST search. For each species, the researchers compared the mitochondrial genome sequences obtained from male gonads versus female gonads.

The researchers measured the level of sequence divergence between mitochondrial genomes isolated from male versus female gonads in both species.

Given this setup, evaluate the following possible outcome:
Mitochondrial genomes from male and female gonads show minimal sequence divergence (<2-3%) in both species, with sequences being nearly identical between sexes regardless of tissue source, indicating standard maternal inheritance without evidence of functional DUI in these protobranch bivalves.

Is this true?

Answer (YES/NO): NO